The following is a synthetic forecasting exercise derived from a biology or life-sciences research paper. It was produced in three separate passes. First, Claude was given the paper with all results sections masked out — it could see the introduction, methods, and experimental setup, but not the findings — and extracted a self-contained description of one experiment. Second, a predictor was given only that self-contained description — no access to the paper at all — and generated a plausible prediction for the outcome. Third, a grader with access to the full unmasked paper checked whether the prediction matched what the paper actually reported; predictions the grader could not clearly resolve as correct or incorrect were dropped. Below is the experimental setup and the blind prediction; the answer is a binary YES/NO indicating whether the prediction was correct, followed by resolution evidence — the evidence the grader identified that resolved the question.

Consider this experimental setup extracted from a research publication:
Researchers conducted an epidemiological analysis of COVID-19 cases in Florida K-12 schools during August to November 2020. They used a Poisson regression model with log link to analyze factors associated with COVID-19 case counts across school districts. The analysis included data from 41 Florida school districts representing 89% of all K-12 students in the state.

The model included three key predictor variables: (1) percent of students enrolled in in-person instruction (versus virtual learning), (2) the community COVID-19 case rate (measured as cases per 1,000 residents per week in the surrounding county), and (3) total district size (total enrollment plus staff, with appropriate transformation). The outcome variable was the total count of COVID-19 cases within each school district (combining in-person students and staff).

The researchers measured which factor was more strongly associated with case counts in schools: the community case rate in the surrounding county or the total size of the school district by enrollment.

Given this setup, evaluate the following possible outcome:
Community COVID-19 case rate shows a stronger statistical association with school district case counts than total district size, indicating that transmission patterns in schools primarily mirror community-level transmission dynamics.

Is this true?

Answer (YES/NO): YES